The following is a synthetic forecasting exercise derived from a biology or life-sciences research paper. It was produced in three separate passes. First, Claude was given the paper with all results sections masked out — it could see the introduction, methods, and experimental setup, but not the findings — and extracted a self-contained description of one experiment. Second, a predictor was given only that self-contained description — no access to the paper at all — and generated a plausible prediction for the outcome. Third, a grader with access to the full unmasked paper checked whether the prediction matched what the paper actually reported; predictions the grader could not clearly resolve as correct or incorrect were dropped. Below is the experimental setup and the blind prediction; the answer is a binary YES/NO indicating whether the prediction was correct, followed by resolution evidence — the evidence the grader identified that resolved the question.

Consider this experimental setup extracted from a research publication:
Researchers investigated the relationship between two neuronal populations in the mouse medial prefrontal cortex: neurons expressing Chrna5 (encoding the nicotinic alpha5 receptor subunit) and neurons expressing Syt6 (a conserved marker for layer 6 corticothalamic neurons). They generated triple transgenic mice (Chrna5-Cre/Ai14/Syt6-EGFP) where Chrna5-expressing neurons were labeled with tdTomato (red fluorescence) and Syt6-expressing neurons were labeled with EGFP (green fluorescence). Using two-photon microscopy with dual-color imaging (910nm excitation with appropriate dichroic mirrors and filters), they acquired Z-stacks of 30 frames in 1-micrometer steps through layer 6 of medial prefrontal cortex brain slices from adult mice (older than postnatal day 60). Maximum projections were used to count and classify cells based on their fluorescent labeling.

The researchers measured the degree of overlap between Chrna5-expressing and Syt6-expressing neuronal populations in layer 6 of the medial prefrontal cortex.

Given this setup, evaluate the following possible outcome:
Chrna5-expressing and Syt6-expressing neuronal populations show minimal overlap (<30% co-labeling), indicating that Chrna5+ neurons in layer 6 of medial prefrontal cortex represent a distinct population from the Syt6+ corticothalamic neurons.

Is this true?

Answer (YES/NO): NO